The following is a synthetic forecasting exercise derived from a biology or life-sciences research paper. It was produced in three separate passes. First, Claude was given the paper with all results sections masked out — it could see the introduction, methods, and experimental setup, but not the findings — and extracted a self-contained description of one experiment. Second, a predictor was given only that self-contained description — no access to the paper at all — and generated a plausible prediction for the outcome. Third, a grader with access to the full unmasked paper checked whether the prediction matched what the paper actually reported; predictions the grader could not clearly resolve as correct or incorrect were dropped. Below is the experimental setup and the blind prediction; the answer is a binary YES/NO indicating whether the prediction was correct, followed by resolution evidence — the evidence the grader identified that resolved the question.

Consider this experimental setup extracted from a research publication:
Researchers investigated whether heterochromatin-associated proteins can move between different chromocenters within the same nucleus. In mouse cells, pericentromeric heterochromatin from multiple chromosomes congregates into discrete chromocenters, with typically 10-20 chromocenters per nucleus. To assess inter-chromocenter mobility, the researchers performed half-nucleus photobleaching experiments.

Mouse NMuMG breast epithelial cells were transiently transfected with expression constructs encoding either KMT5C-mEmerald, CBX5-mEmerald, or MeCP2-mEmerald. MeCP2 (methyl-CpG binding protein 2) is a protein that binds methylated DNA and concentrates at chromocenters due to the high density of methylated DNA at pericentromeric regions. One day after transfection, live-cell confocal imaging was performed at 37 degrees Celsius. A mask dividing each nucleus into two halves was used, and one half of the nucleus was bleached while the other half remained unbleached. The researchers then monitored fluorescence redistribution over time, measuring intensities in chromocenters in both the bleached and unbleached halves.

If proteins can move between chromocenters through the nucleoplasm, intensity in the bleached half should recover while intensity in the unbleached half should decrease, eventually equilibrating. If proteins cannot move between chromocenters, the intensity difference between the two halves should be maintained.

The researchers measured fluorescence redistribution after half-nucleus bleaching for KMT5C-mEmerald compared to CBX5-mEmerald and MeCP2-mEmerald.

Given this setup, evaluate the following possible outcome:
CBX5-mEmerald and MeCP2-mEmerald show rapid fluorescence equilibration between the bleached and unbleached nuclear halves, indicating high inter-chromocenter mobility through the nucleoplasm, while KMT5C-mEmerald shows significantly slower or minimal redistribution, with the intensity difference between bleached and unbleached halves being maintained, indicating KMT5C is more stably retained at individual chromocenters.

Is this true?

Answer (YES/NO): NO